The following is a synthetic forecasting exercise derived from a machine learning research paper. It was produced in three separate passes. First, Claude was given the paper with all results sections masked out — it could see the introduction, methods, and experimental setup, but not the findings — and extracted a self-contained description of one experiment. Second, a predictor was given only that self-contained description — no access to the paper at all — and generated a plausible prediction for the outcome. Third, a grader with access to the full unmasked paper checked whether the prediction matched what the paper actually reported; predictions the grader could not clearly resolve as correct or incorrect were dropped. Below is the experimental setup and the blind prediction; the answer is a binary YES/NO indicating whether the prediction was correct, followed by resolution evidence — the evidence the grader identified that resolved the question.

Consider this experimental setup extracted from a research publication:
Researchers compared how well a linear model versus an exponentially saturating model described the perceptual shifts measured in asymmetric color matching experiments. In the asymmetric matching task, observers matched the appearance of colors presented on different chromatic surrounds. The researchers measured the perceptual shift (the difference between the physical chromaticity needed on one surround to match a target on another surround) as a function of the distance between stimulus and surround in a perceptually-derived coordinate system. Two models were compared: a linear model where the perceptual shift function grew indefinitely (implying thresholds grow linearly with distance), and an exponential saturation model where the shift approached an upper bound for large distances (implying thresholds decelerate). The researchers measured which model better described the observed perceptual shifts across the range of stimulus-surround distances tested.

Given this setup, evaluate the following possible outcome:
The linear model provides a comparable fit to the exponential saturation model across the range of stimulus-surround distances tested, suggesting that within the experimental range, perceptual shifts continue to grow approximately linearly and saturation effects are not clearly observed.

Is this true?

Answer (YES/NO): NO